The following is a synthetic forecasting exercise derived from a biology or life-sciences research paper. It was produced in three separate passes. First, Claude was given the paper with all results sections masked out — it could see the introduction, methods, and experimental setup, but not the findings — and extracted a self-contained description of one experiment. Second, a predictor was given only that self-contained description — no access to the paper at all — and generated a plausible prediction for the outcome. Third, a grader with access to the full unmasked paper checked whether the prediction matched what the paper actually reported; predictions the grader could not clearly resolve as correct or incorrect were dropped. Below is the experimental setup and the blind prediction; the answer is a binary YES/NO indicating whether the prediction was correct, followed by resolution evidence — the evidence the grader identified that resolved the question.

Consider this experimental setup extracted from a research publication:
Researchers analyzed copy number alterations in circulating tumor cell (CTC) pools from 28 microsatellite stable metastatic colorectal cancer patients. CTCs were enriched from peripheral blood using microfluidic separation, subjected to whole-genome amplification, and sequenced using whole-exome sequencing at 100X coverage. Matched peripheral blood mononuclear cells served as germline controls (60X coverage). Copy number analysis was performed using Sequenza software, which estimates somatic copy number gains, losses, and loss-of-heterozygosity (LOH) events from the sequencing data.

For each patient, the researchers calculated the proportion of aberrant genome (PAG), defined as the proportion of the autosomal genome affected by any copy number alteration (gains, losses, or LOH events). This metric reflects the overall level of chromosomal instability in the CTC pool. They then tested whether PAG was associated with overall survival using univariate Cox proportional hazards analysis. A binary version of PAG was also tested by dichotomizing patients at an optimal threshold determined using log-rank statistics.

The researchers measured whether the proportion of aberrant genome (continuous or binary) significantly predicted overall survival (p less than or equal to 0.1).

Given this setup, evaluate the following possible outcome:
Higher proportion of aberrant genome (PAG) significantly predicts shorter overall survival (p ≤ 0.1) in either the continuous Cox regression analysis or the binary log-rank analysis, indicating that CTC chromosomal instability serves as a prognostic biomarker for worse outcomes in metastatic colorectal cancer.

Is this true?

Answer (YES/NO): YES